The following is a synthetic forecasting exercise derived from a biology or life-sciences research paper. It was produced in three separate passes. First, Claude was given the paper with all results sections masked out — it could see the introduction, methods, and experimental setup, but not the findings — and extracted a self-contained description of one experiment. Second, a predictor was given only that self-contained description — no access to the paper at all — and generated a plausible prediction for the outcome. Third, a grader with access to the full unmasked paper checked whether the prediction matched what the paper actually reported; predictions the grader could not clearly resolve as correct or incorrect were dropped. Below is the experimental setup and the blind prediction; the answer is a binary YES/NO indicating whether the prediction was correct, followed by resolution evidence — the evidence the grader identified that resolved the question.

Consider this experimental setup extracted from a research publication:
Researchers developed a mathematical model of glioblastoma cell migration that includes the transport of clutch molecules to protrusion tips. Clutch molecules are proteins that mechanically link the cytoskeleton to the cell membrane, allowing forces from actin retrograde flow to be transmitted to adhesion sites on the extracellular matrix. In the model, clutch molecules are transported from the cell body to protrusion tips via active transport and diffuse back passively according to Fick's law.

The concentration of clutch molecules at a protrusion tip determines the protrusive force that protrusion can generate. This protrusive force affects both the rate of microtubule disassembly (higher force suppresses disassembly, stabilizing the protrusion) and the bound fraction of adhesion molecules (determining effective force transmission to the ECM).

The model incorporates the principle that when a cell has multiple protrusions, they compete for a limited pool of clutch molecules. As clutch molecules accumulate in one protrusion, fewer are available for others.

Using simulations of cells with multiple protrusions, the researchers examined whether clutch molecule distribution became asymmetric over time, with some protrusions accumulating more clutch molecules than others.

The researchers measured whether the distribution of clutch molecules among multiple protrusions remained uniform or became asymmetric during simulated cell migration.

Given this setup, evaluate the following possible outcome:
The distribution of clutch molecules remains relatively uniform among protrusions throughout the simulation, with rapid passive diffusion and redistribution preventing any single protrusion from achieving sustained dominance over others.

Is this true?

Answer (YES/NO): NO